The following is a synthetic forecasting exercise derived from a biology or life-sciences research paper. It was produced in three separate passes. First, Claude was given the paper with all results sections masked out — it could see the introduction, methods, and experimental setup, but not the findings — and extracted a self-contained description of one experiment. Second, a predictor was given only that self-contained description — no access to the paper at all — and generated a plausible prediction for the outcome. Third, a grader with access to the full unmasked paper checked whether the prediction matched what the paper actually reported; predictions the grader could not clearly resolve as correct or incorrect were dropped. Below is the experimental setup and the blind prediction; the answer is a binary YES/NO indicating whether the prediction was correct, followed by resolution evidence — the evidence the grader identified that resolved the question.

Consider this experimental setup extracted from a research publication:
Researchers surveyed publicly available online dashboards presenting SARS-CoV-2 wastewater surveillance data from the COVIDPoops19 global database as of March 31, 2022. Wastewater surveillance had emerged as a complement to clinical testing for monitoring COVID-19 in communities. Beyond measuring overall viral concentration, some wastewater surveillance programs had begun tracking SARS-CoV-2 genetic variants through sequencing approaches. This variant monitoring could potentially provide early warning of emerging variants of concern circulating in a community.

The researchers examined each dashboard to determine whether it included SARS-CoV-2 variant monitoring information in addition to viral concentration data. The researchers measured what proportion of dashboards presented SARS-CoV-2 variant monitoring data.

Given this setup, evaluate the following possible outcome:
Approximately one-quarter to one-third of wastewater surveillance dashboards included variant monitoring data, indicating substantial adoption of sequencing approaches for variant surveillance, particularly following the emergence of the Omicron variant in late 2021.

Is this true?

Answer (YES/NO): YES